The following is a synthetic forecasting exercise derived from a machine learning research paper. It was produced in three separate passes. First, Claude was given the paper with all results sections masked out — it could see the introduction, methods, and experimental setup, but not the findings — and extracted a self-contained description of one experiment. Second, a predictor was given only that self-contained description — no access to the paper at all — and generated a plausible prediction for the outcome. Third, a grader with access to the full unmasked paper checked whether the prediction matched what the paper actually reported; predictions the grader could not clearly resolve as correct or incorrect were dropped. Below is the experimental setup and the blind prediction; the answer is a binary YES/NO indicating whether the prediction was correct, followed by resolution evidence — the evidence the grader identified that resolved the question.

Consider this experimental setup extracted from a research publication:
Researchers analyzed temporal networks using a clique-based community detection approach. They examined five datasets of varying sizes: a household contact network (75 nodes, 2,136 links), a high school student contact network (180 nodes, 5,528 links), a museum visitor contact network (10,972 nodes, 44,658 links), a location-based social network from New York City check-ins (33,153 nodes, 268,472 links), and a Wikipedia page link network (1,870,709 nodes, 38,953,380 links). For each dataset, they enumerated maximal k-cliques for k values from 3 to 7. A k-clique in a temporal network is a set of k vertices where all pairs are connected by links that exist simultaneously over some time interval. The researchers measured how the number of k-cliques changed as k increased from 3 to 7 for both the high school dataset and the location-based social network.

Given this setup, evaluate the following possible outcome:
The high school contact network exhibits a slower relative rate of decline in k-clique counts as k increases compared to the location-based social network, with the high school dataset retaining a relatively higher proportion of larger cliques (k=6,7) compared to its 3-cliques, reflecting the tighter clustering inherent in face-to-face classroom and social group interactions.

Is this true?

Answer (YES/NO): NO